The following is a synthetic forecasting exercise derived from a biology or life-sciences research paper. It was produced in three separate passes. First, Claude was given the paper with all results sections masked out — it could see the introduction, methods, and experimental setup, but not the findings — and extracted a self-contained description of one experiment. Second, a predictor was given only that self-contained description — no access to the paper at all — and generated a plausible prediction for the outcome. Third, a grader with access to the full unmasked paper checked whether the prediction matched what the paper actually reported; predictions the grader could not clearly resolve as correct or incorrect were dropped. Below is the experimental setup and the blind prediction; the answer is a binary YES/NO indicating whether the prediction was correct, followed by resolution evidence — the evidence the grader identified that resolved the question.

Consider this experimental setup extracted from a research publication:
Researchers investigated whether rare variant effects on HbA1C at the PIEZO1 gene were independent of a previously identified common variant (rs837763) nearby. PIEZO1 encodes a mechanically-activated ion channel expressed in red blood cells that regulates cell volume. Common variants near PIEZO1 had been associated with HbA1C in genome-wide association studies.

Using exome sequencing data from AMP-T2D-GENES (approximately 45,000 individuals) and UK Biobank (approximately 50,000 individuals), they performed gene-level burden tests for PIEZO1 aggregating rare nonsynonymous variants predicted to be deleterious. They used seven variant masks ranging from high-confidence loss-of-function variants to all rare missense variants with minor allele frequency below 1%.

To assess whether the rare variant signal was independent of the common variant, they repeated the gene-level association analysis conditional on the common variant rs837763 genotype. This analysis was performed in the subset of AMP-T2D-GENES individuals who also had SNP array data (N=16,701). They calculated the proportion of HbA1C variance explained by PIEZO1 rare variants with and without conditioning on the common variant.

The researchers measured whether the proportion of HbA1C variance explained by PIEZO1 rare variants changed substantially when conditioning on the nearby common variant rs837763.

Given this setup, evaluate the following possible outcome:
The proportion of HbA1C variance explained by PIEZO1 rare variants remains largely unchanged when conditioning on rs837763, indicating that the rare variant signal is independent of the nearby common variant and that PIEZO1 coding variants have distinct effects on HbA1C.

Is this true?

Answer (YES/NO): YES